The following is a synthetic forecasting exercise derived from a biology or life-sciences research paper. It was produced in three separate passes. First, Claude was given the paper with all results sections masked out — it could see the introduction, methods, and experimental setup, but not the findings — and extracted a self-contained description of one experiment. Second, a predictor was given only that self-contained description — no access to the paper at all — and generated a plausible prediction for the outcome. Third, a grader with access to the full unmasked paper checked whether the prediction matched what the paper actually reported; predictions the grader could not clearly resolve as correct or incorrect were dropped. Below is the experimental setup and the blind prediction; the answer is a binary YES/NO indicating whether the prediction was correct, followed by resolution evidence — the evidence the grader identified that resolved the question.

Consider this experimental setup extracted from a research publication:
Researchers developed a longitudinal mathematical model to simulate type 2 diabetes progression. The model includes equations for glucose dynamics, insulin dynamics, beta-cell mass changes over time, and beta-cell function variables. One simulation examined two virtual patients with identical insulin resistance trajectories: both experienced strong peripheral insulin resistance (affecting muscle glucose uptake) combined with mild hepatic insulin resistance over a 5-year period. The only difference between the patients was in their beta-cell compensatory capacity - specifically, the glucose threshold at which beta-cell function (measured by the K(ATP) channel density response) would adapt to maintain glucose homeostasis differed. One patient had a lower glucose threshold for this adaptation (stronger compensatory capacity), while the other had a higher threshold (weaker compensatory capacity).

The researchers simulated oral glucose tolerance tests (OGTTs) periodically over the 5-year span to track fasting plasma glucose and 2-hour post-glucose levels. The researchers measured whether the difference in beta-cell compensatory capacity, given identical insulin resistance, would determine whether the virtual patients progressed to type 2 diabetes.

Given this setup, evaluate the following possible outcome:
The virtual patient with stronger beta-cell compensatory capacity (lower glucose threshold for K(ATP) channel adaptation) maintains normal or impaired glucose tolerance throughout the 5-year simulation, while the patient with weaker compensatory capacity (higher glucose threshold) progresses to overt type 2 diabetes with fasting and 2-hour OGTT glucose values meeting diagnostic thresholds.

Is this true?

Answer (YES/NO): YES